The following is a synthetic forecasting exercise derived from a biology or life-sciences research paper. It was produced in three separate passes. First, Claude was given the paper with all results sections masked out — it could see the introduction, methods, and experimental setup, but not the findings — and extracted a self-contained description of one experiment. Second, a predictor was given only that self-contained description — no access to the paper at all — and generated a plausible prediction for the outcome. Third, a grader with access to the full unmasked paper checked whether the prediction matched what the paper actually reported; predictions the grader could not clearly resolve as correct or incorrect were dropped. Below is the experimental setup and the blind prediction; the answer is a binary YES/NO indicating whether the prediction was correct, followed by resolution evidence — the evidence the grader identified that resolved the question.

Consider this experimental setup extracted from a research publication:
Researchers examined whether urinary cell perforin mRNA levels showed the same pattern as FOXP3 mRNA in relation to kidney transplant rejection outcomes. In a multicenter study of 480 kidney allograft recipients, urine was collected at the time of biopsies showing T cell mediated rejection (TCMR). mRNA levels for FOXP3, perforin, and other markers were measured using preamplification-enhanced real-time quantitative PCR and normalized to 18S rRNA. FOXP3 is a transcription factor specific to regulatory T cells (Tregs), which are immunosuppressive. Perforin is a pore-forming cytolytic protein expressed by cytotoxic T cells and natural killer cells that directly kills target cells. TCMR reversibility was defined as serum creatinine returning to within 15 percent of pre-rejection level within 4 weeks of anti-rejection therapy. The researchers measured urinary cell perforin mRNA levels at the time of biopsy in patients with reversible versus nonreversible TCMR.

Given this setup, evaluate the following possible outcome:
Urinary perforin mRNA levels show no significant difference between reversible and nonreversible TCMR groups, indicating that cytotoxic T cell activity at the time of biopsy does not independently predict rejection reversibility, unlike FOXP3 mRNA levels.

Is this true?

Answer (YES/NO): YES